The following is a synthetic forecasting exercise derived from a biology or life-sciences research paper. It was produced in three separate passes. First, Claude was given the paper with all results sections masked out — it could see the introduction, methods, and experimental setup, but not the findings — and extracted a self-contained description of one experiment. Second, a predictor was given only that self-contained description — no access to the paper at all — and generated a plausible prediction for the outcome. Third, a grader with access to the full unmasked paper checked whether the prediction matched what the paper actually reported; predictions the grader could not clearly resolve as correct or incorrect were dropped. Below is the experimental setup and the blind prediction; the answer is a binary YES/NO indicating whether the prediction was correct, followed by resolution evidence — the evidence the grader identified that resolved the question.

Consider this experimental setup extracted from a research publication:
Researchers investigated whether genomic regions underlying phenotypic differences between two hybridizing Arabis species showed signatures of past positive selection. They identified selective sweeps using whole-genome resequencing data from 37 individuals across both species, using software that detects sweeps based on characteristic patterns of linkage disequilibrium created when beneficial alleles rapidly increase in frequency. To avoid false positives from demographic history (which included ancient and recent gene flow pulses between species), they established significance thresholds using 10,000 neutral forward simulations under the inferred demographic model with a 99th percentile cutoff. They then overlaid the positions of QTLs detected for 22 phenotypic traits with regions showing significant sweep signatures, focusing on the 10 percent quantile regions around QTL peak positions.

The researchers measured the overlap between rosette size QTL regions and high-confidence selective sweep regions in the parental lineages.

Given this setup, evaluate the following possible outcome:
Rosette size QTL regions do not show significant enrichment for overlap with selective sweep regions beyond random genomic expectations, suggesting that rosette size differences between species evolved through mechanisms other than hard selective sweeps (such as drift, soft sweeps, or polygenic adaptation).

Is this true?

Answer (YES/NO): NO